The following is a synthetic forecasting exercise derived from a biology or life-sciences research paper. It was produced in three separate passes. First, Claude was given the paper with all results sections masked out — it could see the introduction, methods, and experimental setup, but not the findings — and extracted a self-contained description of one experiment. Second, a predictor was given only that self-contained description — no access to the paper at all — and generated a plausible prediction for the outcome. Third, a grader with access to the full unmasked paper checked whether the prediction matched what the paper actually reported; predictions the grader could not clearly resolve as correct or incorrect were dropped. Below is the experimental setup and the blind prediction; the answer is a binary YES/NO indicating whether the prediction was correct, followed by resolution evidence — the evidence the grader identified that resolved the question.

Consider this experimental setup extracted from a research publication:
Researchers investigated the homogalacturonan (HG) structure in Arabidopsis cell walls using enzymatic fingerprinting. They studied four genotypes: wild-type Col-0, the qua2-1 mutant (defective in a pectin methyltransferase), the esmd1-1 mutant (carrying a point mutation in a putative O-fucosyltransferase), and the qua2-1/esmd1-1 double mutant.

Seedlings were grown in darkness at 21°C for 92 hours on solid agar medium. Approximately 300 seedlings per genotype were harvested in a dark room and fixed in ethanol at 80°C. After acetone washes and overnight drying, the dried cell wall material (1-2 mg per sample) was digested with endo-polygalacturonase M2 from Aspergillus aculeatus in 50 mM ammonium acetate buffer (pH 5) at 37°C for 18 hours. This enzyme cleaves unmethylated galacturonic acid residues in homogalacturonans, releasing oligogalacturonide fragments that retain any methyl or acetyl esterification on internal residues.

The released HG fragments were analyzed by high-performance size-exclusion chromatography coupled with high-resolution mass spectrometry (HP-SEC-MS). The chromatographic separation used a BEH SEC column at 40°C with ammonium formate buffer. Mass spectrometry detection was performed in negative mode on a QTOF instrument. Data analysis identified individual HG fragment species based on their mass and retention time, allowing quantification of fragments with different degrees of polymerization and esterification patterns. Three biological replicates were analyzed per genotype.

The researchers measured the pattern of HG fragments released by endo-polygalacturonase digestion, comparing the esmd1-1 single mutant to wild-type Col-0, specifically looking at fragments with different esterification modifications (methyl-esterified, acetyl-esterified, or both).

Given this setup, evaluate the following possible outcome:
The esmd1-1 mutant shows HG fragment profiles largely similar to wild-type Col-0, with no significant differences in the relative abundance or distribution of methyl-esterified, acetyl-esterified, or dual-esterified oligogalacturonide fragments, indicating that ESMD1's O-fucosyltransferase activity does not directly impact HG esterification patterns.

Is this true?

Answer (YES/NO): NO